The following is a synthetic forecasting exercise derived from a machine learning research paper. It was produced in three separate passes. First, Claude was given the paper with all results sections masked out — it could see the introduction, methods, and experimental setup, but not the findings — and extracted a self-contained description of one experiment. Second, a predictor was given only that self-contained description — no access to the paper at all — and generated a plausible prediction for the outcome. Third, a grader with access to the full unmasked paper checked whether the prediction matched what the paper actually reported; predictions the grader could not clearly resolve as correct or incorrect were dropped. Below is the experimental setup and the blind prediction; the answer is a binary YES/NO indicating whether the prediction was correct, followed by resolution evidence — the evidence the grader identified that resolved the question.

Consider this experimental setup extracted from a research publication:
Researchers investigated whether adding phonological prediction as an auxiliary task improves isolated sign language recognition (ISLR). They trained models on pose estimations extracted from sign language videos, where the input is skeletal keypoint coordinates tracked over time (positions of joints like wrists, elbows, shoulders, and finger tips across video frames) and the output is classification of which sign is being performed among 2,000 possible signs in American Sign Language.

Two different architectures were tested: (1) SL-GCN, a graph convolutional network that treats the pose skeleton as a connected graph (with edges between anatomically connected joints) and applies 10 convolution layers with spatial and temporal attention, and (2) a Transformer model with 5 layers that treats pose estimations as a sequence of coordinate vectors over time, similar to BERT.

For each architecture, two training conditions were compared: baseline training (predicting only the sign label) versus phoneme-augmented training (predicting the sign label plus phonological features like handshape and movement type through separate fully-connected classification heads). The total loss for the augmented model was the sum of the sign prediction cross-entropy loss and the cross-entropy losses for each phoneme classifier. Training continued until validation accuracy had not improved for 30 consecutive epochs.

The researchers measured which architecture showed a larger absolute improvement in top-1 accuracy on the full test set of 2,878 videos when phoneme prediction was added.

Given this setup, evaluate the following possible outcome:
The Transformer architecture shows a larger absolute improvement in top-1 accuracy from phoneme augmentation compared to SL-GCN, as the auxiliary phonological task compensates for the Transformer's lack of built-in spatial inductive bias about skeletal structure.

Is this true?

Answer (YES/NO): NO